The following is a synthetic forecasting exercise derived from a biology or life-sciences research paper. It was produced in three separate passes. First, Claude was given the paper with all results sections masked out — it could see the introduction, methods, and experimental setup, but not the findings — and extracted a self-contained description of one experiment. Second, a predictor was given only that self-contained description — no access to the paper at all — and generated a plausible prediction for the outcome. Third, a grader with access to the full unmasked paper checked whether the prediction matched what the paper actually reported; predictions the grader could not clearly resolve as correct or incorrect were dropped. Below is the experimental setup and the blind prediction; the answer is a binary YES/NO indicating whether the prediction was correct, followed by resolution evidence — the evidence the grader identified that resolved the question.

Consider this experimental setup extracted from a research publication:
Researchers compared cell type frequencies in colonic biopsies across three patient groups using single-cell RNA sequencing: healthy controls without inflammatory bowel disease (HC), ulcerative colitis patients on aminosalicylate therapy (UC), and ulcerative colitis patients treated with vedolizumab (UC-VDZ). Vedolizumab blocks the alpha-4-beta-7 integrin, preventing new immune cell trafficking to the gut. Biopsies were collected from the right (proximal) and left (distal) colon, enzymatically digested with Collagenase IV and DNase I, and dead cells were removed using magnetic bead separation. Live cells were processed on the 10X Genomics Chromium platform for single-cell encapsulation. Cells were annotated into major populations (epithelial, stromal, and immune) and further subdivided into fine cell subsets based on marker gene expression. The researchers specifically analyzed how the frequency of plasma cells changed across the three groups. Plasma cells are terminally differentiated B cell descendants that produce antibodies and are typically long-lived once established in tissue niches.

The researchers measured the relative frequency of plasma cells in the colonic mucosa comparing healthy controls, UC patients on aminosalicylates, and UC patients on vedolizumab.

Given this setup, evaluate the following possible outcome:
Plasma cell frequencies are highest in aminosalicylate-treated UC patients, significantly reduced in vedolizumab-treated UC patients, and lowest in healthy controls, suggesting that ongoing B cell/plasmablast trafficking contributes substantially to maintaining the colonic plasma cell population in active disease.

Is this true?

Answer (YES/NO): YES